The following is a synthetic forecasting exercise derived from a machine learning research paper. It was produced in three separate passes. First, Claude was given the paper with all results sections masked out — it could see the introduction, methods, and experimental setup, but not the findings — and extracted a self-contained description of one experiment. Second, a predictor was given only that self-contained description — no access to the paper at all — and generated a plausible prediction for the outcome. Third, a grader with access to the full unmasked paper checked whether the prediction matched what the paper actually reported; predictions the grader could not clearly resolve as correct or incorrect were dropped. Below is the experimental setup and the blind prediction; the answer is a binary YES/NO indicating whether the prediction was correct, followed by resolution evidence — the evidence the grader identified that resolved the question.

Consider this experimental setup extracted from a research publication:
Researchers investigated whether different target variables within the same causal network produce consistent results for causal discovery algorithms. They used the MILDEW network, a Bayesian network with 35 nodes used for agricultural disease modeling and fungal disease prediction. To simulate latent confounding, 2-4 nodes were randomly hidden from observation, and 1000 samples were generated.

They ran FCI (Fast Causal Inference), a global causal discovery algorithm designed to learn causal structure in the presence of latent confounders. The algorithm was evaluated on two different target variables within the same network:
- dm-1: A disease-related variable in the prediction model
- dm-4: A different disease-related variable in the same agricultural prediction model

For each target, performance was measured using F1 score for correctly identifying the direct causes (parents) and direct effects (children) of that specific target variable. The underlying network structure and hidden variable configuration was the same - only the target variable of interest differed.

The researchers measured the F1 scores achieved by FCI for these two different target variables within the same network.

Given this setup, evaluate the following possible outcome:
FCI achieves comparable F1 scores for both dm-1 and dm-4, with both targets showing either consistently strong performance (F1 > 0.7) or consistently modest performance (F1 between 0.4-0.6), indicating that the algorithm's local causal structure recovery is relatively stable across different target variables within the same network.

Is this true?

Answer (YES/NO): YES